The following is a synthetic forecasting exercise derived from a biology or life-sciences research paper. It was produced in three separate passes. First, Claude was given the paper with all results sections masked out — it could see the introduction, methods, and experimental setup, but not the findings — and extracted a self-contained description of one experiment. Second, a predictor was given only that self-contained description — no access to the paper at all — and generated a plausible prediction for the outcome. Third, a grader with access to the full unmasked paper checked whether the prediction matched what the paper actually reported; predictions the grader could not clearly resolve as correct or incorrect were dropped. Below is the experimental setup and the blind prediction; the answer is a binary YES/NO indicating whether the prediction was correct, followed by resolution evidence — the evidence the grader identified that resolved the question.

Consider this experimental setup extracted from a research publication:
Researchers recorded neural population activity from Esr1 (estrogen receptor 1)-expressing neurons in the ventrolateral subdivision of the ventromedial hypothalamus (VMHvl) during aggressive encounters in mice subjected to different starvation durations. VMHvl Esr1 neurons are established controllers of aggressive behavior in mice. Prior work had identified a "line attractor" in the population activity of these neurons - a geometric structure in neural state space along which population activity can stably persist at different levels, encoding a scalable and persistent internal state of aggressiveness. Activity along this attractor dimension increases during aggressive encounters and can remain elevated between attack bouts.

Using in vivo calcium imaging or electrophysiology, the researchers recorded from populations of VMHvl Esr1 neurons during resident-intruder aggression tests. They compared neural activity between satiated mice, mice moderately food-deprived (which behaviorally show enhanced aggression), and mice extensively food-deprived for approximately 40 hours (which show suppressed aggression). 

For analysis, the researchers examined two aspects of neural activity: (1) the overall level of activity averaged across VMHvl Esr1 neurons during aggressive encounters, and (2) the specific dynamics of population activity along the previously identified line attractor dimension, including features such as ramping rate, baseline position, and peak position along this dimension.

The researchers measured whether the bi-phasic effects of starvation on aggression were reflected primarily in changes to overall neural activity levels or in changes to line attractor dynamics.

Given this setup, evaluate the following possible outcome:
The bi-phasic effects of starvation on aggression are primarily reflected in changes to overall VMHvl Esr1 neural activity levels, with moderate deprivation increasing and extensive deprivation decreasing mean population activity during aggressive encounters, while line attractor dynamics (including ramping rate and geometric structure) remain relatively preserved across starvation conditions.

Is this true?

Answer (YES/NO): NO